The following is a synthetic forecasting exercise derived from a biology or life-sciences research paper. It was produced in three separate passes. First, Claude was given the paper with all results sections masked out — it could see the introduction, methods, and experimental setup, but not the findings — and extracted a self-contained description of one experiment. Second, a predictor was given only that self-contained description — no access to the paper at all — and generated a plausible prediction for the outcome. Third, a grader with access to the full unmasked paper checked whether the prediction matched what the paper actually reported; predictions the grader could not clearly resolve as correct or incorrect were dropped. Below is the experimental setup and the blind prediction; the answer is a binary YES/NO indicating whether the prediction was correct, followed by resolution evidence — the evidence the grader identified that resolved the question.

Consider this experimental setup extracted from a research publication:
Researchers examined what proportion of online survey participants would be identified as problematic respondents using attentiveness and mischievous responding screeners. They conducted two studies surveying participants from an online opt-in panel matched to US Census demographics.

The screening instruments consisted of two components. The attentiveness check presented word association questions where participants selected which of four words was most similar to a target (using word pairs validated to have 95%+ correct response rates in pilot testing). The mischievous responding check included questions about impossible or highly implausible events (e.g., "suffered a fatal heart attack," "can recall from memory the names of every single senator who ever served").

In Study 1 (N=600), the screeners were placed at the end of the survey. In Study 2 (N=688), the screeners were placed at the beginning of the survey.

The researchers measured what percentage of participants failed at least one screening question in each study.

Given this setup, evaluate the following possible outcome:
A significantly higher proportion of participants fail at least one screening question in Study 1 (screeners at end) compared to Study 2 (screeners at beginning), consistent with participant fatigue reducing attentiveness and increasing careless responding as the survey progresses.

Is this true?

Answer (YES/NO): NO